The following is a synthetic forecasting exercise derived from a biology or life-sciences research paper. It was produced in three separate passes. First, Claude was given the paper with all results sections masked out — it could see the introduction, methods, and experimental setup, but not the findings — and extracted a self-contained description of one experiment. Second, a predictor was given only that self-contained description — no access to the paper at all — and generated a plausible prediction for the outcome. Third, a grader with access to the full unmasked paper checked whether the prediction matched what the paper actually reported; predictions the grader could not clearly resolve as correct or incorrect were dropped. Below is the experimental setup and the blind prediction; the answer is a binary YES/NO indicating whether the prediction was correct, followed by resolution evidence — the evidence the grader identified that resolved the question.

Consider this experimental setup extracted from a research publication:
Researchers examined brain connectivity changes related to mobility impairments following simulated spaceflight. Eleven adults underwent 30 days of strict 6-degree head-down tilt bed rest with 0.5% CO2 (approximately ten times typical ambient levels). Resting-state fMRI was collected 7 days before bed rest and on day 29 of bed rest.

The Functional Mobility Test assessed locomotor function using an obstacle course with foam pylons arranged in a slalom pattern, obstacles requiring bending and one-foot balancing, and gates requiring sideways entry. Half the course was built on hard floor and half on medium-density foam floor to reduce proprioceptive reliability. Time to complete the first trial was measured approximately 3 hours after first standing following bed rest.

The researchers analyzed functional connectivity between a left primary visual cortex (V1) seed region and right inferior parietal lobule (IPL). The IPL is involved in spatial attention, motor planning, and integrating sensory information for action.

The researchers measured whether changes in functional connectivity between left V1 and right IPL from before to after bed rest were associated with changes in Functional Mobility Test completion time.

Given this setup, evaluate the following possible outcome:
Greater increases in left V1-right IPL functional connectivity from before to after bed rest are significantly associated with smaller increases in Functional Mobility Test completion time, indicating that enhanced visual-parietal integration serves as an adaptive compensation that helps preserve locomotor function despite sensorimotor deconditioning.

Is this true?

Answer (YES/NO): YES